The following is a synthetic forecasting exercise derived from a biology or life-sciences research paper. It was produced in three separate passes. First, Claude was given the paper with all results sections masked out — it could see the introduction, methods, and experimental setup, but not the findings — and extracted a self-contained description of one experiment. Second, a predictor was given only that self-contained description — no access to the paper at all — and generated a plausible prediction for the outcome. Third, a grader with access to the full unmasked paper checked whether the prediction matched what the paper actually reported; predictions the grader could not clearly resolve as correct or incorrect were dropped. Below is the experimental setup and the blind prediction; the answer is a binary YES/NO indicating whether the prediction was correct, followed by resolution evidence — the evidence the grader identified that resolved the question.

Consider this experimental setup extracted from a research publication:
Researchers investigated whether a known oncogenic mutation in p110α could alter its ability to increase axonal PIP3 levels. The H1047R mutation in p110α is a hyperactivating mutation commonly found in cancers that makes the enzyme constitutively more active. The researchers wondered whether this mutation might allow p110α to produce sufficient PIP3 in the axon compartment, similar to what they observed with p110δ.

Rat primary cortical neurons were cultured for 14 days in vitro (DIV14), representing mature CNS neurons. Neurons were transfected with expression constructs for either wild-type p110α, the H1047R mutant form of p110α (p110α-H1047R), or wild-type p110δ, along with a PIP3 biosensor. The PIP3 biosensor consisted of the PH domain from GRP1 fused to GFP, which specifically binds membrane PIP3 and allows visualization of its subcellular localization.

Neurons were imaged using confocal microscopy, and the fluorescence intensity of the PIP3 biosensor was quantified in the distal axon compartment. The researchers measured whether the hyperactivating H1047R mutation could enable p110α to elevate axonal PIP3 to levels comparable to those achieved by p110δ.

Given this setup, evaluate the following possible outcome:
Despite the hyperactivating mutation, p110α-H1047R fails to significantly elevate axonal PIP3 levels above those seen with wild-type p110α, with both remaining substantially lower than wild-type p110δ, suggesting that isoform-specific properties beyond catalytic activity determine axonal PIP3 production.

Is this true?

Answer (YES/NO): NO